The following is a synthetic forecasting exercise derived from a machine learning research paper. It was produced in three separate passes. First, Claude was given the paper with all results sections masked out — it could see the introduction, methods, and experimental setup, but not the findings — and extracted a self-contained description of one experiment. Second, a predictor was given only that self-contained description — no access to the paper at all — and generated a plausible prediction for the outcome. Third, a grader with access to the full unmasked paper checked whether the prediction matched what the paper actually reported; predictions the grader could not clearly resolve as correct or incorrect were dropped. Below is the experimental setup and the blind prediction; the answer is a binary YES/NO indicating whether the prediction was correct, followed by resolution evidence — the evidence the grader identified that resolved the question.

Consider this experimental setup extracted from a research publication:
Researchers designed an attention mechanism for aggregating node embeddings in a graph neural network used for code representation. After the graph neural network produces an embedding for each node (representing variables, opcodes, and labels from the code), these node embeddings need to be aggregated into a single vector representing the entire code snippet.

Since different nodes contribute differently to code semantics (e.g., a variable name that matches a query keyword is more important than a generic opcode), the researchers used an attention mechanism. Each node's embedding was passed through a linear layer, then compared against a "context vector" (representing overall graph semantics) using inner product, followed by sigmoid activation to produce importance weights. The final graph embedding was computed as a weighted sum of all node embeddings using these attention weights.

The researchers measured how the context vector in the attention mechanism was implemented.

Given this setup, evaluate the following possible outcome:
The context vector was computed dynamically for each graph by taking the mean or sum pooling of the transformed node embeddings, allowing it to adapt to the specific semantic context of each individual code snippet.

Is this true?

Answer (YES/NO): NO